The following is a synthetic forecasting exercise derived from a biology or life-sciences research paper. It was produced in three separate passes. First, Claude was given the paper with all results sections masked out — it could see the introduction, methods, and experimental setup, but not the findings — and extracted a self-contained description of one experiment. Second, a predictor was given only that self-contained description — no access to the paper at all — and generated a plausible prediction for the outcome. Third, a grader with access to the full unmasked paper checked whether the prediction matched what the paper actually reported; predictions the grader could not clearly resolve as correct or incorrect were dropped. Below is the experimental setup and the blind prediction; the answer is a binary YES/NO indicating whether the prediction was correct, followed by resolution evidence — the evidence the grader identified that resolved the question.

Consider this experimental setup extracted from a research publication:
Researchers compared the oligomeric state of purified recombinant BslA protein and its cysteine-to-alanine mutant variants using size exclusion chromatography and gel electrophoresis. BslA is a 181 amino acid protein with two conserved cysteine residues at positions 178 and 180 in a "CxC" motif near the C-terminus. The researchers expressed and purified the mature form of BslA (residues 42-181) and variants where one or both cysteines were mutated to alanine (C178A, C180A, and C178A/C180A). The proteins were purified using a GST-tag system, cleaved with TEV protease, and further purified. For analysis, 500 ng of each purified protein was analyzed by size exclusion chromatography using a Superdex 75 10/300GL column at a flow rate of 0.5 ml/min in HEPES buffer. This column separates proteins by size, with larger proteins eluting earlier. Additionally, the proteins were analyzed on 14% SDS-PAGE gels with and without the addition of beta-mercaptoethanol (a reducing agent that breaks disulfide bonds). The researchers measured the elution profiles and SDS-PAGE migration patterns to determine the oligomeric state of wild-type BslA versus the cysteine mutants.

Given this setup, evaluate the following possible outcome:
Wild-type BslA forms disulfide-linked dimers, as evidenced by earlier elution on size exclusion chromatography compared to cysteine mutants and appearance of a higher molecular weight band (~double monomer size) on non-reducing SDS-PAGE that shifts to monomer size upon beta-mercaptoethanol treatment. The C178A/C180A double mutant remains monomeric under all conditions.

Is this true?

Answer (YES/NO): NO